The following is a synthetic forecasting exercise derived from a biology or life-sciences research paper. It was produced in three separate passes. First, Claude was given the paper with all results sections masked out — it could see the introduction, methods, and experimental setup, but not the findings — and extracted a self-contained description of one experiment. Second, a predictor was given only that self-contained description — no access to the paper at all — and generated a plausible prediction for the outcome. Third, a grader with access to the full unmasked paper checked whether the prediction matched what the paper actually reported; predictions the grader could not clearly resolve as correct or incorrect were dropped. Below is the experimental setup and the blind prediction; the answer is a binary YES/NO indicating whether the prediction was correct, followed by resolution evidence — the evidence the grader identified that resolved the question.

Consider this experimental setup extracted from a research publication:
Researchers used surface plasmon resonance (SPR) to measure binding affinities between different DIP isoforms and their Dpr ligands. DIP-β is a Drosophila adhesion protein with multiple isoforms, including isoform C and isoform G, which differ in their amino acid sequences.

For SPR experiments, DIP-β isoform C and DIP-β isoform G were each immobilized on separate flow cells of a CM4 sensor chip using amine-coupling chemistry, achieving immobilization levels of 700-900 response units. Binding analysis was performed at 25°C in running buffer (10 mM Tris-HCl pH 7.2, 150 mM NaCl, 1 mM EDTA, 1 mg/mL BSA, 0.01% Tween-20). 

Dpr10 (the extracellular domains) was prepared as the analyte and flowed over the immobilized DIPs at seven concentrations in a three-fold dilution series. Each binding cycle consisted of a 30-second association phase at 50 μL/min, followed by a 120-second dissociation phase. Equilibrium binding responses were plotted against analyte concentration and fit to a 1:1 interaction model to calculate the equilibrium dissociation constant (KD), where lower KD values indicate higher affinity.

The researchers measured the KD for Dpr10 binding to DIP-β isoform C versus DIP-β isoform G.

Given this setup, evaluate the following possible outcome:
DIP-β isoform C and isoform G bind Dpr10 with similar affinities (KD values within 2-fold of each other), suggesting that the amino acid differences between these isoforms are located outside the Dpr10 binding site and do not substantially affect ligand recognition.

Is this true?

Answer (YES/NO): NO